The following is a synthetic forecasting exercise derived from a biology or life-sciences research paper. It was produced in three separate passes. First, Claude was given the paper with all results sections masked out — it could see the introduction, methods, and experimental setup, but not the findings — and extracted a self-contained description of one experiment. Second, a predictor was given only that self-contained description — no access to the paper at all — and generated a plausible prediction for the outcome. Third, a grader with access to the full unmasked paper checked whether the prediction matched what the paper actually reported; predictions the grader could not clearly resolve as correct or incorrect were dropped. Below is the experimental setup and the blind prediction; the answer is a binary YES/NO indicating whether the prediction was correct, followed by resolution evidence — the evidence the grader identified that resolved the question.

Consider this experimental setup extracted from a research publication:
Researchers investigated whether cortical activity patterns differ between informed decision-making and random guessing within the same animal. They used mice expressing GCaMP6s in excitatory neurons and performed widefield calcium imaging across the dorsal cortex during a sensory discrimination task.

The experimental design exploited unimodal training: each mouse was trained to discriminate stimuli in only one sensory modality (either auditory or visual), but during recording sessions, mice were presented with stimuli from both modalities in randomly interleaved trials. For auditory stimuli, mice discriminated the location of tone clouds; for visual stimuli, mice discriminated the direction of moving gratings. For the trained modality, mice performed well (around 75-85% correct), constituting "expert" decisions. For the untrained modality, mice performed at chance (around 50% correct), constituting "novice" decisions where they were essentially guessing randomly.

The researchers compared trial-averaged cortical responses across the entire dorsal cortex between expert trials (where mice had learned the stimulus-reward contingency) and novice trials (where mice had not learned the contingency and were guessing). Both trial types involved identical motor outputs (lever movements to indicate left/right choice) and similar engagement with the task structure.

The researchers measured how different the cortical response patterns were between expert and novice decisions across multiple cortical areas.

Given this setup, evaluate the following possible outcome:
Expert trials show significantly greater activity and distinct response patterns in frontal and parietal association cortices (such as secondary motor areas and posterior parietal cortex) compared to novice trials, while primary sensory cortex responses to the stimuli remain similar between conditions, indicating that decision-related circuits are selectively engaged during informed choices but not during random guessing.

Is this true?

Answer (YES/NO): NO